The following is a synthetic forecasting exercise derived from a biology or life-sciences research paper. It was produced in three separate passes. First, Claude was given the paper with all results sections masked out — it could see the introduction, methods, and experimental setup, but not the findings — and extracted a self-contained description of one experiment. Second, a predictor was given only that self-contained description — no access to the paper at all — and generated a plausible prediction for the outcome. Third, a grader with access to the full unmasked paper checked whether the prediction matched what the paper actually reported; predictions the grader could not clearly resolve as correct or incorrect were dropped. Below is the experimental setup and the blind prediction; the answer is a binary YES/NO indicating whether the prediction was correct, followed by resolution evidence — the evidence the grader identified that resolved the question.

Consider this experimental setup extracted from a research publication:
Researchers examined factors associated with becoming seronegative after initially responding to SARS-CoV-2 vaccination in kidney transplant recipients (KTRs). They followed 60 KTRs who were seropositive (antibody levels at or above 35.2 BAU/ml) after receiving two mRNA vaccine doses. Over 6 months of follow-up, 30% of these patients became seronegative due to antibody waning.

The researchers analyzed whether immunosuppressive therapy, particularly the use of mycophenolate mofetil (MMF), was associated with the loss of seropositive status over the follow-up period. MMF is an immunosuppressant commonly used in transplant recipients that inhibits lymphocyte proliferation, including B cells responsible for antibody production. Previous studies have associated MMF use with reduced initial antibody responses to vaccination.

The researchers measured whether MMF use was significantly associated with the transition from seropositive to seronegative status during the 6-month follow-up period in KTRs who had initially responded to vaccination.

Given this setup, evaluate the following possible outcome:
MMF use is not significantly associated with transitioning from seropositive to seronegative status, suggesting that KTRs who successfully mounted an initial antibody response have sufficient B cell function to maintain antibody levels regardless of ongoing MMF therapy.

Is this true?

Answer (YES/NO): YES